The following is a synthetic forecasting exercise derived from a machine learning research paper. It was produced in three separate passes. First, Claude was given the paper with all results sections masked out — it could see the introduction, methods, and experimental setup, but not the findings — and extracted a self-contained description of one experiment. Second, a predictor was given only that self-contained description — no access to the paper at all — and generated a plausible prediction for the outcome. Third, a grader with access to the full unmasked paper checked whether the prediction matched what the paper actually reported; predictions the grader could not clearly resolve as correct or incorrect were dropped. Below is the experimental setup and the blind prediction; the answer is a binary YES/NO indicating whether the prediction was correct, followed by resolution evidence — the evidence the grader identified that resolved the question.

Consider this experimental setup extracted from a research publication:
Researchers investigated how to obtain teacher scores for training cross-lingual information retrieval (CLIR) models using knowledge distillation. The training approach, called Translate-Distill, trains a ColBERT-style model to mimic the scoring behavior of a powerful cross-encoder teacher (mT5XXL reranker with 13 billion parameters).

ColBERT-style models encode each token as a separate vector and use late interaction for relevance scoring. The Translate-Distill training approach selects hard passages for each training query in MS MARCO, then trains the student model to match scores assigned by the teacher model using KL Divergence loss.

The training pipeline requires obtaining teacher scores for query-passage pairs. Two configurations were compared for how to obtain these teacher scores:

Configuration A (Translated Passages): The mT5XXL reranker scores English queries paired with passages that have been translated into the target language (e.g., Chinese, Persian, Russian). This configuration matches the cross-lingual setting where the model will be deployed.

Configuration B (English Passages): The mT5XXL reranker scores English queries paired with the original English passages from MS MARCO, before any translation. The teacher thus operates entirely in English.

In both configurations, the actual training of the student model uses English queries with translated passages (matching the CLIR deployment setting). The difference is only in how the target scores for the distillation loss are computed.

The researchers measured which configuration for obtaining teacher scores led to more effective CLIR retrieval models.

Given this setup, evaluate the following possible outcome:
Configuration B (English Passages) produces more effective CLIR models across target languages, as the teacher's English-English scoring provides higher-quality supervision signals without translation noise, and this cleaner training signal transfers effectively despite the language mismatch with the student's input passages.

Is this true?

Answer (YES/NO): YES